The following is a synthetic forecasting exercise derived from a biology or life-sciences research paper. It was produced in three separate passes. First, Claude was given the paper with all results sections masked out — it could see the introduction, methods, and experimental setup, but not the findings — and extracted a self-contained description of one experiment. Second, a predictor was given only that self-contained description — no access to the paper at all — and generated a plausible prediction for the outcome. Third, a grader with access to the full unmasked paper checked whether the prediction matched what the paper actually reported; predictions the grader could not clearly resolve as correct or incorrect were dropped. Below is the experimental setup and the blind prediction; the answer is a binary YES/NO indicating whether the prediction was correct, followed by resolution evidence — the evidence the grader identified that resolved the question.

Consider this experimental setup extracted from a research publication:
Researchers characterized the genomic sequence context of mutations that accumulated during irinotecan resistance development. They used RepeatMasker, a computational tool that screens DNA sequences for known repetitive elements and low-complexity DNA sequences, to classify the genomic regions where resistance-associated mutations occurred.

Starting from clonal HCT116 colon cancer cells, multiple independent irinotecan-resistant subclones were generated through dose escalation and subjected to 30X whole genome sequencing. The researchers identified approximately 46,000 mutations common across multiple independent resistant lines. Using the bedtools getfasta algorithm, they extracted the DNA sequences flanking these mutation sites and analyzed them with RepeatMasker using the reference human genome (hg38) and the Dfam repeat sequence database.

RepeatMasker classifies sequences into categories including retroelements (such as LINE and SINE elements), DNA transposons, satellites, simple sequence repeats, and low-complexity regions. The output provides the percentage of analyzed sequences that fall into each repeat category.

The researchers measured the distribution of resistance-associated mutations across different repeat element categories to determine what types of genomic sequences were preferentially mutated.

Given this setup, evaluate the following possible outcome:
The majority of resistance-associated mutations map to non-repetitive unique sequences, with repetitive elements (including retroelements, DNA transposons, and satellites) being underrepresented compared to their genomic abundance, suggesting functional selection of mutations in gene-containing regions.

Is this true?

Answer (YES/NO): NO